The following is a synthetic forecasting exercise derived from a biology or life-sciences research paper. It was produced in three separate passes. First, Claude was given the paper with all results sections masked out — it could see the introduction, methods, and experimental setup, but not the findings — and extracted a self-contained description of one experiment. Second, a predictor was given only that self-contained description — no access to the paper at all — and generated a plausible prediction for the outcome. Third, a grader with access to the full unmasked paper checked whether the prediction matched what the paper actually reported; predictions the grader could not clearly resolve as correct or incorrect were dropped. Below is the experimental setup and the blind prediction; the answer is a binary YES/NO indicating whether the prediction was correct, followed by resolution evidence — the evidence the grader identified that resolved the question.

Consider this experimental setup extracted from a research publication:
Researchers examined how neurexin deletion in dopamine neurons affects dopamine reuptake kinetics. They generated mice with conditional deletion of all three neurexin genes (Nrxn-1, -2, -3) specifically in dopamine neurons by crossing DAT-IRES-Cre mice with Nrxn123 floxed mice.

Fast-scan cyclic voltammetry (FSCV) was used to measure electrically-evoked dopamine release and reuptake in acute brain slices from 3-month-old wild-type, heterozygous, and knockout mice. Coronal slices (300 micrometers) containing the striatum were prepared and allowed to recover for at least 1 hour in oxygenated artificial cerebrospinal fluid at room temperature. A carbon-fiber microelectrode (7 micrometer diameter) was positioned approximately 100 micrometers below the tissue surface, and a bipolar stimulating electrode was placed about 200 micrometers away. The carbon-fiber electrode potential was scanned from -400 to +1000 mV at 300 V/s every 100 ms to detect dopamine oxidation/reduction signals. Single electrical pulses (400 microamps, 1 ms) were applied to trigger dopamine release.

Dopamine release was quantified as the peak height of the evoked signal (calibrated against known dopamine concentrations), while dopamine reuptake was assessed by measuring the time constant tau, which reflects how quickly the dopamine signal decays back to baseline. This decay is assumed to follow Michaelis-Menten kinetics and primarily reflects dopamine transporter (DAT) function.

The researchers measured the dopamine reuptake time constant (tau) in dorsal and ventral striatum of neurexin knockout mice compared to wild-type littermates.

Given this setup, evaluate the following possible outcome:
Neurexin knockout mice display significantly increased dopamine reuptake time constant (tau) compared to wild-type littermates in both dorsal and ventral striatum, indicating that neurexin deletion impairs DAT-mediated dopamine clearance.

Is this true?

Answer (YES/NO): YES